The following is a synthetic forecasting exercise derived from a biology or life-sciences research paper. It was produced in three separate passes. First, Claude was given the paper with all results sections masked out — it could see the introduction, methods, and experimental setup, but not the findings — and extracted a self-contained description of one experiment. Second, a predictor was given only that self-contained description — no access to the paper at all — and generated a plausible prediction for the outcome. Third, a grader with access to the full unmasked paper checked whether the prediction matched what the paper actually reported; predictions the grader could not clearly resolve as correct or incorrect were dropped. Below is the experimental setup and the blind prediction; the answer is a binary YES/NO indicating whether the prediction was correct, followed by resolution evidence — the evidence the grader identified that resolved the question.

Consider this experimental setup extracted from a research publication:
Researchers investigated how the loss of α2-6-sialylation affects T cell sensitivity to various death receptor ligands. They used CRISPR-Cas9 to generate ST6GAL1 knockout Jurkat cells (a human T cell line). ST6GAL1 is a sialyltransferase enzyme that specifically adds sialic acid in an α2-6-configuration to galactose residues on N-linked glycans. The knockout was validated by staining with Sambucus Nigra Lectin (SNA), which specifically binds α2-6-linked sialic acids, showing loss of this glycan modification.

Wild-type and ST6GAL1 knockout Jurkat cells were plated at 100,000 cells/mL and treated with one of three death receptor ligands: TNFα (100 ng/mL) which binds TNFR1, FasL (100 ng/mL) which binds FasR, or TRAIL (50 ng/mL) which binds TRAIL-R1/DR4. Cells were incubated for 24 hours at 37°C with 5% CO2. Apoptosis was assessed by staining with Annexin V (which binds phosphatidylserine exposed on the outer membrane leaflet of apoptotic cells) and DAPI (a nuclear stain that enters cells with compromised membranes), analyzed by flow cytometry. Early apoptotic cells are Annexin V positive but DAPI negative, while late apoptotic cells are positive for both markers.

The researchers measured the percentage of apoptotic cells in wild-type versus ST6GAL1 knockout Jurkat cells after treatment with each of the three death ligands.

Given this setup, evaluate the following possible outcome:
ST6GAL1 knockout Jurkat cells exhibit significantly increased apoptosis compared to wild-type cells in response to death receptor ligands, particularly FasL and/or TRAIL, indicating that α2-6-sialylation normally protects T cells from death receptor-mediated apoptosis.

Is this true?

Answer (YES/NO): YES